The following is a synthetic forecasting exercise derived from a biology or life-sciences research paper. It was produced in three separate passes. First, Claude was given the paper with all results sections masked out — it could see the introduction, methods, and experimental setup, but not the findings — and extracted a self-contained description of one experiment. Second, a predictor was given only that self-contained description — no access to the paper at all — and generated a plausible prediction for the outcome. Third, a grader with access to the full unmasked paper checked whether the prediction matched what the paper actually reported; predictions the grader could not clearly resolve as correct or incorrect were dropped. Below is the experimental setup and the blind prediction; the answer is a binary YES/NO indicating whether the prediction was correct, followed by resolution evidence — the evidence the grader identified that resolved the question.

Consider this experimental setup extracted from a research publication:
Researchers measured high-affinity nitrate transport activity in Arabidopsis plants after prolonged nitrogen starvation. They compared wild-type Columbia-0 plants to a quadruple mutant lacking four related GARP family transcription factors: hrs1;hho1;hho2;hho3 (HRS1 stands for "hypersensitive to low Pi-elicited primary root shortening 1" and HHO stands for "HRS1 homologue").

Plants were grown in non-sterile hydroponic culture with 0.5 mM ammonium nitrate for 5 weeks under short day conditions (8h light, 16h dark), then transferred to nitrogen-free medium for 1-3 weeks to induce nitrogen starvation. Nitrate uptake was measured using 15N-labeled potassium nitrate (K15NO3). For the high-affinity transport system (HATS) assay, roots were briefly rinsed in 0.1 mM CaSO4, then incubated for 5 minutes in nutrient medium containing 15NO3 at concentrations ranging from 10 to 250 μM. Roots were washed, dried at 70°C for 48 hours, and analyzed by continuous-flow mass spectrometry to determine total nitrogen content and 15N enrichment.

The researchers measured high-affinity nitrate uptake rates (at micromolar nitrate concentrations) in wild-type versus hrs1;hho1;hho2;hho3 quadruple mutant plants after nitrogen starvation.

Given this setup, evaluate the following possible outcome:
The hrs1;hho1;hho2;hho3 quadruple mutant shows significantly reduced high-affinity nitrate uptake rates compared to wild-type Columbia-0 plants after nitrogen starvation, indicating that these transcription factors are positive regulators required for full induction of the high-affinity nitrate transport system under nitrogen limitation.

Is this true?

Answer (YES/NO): NO